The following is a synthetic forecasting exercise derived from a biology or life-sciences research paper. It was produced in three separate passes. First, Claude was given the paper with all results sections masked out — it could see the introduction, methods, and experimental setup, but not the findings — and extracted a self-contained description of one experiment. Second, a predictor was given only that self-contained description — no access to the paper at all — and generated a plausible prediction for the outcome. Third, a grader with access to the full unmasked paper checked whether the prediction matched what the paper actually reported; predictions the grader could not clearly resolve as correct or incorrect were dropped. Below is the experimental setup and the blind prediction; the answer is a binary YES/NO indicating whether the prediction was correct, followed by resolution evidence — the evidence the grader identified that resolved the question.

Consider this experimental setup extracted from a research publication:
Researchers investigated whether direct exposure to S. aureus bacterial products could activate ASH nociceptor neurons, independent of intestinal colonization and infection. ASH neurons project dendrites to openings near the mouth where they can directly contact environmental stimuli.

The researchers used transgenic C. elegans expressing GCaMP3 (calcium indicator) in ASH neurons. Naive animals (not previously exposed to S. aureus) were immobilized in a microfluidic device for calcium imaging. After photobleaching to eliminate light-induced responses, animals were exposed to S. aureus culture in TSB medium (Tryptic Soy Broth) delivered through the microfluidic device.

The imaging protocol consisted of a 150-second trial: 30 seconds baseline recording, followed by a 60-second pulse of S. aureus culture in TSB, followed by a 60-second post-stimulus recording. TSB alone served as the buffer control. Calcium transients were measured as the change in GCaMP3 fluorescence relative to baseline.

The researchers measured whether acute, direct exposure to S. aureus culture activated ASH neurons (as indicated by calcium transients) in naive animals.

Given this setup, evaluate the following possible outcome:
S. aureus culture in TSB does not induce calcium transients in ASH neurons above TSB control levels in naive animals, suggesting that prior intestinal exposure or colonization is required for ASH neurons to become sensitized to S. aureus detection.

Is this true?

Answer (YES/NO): NO